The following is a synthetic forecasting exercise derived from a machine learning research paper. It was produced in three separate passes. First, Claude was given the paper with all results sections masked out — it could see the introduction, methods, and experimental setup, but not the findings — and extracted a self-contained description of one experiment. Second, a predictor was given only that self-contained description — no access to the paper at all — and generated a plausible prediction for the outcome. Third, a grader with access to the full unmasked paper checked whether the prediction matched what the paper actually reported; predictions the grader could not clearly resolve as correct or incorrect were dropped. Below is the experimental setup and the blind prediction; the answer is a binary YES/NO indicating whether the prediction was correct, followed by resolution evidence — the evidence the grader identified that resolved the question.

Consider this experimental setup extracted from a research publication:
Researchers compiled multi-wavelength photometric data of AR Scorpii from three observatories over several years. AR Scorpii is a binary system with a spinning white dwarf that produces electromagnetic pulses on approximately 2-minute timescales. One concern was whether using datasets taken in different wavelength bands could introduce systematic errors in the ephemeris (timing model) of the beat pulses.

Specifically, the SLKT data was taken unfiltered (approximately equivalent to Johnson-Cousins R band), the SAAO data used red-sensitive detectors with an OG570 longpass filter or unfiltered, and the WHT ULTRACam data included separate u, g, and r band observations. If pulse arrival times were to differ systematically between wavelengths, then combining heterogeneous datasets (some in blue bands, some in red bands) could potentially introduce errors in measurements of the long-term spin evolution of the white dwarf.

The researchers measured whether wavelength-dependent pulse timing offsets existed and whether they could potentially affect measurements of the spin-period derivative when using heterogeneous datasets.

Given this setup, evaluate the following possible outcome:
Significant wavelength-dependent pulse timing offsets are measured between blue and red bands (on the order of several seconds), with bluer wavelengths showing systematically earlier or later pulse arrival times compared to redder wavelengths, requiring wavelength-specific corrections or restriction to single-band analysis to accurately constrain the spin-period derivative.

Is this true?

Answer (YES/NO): YES